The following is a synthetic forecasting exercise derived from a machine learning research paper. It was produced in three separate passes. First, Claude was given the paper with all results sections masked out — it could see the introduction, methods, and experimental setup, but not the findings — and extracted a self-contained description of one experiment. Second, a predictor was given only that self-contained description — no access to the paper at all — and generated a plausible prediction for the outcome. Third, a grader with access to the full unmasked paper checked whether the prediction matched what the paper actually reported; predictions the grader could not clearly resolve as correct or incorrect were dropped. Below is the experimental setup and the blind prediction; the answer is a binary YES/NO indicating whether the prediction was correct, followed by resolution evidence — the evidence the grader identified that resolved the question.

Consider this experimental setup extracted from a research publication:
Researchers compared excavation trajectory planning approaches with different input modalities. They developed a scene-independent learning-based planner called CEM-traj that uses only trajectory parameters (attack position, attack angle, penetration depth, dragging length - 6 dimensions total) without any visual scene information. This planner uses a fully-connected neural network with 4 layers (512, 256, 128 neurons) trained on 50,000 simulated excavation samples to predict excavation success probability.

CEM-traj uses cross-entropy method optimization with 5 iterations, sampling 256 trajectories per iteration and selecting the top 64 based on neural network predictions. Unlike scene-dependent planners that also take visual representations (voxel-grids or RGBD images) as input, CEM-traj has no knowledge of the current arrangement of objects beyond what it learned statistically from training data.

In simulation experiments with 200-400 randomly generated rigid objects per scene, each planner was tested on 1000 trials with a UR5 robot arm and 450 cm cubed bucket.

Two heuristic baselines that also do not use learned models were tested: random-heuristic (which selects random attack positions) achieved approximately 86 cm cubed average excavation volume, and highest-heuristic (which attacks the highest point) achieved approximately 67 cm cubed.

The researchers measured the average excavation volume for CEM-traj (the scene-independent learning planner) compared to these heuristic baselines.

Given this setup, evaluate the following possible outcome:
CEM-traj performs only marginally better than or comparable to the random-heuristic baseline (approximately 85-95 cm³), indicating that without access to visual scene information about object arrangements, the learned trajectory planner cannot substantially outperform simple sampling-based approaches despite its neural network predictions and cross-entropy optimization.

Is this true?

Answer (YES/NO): NO